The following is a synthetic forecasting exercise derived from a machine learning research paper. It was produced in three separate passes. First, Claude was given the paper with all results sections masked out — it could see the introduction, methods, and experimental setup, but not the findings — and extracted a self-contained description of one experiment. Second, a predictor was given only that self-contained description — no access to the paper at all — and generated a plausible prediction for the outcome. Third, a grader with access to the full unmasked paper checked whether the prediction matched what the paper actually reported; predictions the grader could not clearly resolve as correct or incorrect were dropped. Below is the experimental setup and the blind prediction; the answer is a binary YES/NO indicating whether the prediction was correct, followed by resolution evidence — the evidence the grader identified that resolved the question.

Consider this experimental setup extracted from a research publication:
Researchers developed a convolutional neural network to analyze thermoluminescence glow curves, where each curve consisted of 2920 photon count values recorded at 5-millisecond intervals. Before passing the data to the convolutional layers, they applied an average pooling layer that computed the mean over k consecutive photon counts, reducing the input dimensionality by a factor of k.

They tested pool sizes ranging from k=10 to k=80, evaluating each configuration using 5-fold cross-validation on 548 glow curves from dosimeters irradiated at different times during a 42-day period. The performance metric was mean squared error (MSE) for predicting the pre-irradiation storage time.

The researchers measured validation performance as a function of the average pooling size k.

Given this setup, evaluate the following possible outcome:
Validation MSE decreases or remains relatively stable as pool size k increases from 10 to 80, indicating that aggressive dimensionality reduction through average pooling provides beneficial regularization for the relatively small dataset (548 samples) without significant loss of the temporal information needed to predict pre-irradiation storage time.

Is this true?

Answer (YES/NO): NO